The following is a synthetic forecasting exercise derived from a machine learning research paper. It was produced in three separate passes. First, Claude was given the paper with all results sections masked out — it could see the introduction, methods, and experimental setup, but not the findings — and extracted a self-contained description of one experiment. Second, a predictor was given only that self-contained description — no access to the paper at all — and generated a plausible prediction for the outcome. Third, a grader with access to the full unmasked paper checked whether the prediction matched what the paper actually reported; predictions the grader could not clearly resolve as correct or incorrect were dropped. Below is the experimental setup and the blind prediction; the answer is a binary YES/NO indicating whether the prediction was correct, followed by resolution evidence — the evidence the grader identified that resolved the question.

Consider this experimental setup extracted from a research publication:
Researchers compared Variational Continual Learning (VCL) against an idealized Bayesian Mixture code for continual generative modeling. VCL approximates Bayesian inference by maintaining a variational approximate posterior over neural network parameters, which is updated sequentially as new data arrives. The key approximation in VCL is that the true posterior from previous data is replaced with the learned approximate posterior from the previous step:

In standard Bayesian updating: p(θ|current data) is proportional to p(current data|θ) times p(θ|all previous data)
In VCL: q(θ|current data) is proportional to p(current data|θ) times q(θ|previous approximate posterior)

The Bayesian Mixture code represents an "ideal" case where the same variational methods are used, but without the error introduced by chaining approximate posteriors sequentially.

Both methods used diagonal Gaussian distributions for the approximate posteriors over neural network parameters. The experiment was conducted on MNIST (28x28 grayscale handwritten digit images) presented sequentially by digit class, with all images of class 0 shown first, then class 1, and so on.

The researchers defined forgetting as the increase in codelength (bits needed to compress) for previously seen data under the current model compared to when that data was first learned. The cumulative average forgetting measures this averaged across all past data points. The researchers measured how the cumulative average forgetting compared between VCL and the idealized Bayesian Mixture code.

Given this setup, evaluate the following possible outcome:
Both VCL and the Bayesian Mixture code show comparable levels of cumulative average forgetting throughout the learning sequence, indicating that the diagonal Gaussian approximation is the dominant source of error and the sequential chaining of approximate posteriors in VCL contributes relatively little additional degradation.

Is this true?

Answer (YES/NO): NO